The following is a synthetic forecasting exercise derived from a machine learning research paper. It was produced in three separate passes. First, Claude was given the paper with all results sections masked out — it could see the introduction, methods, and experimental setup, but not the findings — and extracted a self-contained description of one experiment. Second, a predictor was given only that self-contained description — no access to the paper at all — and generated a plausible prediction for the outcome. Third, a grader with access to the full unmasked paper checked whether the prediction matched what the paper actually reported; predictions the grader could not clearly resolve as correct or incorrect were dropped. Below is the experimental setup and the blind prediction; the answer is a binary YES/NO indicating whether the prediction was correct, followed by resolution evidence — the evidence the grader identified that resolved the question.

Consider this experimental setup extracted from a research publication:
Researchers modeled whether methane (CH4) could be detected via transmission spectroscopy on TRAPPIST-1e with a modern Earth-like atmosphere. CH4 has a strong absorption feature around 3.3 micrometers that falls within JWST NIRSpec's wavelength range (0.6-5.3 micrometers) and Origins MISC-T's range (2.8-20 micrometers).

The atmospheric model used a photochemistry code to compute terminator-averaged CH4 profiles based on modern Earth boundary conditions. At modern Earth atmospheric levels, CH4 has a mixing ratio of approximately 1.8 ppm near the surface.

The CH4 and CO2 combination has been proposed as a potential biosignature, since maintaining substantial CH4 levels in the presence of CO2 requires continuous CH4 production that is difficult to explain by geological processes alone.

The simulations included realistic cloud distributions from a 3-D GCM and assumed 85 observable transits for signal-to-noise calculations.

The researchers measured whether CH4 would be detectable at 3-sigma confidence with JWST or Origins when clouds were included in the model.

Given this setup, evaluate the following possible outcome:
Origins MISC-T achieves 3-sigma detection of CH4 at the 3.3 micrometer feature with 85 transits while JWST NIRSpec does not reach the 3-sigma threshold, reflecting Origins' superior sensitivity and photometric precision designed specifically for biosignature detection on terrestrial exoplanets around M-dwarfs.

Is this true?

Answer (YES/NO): NO